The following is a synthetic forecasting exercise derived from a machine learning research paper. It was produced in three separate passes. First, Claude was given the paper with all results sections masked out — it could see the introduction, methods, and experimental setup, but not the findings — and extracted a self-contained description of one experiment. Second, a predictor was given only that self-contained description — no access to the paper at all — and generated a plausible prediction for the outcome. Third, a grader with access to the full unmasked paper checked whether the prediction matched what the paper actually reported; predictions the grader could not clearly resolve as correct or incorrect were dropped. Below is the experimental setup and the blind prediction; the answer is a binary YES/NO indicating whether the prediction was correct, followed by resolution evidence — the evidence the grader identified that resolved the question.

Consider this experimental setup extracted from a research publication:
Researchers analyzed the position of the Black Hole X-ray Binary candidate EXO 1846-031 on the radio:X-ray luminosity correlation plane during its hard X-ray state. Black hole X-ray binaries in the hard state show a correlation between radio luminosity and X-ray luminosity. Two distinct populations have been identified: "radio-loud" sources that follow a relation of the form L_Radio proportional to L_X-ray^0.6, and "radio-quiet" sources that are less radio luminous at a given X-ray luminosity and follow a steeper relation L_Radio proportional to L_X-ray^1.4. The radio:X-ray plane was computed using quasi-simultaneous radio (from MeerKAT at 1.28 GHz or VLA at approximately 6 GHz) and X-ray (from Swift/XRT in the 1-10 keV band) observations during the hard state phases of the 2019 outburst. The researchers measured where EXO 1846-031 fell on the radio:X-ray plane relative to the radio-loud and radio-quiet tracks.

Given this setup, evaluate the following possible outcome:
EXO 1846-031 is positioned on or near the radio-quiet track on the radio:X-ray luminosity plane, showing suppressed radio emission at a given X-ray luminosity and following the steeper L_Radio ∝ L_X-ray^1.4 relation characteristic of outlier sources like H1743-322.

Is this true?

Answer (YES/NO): NO